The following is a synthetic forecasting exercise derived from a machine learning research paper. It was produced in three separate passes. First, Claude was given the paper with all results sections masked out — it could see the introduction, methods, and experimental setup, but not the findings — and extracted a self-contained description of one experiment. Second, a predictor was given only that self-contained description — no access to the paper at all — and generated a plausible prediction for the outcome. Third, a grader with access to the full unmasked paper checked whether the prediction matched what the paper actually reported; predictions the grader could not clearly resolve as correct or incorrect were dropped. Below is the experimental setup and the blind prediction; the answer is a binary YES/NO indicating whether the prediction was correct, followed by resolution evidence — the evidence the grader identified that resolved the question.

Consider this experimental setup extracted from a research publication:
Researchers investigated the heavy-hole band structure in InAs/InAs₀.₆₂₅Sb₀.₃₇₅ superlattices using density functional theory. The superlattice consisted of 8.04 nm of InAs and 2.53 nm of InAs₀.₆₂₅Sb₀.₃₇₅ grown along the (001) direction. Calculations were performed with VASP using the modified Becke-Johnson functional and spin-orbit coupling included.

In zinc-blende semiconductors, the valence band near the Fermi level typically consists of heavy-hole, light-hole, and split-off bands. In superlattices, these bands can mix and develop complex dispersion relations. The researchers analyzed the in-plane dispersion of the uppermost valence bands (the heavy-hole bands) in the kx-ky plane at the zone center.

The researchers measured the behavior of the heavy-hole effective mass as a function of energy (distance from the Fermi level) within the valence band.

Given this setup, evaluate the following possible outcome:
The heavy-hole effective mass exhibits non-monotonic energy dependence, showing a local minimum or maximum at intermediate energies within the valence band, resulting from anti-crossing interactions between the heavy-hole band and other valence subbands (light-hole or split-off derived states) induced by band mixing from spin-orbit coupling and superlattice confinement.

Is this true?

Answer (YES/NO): NO